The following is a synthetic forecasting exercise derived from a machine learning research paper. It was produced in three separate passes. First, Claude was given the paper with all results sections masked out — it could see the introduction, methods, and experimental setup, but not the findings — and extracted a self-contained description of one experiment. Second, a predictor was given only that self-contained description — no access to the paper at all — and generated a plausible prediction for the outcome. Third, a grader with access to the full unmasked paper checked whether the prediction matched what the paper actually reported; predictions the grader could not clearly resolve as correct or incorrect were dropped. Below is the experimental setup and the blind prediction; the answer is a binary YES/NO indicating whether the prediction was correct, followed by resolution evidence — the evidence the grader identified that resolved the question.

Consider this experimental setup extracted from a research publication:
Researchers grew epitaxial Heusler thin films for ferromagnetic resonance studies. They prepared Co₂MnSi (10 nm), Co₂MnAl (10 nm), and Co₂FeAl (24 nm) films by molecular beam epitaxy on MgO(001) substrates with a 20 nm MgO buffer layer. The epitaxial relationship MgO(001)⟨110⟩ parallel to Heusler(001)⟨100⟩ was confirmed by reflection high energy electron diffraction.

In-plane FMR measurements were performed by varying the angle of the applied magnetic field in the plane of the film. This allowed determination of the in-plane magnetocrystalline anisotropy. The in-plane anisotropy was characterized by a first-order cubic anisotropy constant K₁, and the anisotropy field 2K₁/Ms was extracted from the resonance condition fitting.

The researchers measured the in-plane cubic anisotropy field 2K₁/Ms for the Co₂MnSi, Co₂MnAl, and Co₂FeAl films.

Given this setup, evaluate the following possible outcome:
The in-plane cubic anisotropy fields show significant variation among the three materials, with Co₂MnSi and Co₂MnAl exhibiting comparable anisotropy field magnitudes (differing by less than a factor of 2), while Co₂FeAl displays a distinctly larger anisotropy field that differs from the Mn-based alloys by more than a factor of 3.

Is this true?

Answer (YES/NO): NO